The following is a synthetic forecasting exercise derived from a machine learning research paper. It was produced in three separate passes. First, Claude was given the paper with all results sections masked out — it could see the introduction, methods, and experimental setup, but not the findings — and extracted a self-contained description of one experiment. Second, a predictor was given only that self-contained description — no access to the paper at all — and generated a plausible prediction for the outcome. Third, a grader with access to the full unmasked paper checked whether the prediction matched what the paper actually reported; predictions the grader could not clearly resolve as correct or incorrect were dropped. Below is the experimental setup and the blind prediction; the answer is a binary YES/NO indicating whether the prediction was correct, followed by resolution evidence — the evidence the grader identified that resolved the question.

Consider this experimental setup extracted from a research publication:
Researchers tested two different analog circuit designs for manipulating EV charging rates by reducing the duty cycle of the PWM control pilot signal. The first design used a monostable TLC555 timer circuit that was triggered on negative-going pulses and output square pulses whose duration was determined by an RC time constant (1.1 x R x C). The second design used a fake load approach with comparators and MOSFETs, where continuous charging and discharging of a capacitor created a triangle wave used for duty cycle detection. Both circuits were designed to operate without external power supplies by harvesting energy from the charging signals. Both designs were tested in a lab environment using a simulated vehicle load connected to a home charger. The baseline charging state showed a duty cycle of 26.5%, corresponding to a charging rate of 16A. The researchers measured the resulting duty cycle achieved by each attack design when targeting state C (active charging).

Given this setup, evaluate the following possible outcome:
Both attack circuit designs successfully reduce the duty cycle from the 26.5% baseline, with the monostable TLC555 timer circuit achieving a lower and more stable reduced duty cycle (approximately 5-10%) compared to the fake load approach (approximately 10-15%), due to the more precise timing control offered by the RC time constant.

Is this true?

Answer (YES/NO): NO